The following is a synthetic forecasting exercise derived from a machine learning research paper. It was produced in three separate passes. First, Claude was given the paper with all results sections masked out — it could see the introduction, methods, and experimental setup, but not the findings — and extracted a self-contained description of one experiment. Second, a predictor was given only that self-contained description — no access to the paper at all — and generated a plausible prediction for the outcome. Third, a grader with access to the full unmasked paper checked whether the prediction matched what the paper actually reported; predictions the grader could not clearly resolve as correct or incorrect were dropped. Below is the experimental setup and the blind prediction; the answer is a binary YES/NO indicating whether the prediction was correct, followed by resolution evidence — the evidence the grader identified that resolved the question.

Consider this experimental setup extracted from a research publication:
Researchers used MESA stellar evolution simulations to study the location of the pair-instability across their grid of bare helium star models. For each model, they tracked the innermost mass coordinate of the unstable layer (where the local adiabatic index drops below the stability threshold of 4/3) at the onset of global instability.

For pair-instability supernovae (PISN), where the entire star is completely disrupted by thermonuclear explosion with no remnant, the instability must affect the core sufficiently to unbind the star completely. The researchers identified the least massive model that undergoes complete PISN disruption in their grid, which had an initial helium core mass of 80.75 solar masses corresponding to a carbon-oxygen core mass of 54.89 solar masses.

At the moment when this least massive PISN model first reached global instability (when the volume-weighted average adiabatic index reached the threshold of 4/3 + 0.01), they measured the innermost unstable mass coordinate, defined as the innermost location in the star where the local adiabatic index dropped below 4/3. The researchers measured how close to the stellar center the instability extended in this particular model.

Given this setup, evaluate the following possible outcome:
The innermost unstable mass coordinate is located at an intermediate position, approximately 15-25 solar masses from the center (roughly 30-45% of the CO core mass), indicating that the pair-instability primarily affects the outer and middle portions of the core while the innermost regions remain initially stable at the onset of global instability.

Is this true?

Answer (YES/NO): NO